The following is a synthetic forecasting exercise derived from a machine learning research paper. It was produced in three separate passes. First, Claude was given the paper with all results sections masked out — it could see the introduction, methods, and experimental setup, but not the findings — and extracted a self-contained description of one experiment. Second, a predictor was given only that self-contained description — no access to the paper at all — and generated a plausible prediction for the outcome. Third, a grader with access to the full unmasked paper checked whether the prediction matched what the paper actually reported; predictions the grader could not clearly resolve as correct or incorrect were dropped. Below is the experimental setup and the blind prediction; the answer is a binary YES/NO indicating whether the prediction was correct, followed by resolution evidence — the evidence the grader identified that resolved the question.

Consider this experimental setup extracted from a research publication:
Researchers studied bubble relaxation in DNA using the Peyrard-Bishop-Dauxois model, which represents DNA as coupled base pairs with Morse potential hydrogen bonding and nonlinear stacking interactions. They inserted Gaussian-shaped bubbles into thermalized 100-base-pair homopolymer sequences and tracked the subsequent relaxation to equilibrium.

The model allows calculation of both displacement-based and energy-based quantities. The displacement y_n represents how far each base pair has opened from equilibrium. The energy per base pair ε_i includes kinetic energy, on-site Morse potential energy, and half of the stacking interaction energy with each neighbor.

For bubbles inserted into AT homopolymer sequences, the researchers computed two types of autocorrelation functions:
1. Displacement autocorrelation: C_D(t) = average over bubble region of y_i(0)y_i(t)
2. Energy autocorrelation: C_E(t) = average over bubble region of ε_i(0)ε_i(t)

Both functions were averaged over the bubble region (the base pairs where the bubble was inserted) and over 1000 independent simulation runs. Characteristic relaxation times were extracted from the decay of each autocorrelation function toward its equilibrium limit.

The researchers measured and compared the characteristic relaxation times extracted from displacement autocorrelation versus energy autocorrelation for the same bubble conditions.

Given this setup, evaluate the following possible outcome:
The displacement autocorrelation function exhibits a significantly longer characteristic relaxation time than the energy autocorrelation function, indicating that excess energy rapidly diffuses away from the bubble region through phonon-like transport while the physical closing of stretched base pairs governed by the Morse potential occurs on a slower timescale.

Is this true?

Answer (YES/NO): NO